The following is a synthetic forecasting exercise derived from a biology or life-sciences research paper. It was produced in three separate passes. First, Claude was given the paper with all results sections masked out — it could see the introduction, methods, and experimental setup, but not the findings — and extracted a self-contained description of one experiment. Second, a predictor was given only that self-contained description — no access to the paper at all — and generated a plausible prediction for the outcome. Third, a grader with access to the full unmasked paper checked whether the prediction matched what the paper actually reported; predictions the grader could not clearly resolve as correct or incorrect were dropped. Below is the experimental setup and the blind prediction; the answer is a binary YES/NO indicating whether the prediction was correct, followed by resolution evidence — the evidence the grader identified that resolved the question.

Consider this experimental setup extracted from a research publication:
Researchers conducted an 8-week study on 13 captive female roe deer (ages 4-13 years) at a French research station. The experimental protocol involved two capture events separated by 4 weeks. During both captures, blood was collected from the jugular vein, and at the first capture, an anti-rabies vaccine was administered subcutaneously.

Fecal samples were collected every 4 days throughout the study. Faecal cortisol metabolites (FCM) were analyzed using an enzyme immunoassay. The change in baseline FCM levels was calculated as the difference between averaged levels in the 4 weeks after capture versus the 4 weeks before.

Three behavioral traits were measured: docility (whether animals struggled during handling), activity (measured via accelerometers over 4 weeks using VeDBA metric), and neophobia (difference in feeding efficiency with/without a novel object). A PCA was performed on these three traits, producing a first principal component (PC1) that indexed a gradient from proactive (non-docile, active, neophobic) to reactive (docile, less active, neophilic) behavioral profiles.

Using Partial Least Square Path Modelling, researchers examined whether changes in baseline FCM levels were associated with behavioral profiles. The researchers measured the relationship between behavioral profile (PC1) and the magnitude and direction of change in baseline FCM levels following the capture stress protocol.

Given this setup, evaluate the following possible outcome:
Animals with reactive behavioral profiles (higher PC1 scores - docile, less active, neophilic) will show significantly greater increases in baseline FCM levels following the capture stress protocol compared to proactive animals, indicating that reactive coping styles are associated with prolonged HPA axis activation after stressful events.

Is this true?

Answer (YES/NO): NO